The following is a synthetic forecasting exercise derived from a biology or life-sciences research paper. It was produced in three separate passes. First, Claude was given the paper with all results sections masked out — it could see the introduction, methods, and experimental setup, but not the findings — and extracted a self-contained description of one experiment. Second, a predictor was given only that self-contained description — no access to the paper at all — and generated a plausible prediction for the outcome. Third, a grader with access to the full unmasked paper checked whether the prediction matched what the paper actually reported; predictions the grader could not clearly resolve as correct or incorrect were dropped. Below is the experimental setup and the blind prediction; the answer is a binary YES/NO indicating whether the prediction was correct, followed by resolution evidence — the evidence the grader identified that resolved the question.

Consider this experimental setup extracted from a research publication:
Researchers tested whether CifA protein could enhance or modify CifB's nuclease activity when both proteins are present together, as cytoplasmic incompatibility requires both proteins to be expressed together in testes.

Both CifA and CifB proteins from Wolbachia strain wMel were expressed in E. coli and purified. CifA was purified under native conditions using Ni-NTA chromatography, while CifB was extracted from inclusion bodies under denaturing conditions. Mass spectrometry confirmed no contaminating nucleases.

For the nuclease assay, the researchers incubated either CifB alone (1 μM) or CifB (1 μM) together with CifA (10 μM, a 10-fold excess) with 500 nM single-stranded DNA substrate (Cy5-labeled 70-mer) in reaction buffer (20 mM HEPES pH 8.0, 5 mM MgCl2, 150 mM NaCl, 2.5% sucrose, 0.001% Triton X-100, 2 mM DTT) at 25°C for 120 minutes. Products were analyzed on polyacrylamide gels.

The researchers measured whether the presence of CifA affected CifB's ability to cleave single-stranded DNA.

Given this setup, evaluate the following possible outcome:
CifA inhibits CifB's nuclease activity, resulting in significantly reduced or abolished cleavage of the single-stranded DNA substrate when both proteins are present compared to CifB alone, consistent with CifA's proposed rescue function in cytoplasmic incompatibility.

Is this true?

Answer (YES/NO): NO